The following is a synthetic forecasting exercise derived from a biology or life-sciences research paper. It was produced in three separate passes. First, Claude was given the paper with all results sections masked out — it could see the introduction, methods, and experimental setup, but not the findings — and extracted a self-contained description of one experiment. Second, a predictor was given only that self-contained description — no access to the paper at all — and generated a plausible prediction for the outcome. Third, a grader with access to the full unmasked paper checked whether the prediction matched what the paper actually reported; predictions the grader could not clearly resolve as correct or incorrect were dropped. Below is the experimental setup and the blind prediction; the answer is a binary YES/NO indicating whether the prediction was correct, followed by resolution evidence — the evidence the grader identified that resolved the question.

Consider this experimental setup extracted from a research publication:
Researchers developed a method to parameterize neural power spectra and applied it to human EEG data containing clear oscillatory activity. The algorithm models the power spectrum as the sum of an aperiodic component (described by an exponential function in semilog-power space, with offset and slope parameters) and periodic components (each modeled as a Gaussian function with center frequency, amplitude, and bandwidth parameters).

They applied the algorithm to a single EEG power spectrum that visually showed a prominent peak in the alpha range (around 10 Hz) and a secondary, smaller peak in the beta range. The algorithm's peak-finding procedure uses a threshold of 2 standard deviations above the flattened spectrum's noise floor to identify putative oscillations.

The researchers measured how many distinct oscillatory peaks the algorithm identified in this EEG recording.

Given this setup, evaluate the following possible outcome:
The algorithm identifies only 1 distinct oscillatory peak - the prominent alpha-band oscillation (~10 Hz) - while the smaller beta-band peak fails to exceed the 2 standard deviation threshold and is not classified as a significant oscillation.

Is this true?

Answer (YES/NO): NO